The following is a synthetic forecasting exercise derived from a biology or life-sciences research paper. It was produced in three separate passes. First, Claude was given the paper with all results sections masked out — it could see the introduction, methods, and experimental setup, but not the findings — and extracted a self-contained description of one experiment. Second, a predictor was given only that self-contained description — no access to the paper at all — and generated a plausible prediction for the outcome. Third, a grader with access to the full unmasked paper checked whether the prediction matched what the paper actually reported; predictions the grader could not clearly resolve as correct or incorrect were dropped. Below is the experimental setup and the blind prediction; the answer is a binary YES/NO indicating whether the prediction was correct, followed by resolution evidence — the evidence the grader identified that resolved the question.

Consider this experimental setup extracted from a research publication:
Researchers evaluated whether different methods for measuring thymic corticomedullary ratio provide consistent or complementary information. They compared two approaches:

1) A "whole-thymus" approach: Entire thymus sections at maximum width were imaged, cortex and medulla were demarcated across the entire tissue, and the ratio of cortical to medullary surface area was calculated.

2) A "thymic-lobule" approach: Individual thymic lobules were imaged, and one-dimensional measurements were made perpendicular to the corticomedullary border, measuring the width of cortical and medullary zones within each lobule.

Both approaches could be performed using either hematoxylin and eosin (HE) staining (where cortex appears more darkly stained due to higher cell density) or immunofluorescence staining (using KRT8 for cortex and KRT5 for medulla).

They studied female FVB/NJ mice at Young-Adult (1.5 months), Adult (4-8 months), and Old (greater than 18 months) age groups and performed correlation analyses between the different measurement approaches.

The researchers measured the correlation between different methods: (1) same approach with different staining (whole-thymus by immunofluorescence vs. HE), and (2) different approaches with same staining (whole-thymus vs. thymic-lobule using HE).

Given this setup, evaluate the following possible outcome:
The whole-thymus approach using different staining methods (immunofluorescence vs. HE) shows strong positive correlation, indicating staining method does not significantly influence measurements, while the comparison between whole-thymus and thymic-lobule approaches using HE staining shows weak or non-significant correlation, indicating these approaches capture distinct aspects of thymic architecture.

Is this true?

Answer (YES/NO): NO